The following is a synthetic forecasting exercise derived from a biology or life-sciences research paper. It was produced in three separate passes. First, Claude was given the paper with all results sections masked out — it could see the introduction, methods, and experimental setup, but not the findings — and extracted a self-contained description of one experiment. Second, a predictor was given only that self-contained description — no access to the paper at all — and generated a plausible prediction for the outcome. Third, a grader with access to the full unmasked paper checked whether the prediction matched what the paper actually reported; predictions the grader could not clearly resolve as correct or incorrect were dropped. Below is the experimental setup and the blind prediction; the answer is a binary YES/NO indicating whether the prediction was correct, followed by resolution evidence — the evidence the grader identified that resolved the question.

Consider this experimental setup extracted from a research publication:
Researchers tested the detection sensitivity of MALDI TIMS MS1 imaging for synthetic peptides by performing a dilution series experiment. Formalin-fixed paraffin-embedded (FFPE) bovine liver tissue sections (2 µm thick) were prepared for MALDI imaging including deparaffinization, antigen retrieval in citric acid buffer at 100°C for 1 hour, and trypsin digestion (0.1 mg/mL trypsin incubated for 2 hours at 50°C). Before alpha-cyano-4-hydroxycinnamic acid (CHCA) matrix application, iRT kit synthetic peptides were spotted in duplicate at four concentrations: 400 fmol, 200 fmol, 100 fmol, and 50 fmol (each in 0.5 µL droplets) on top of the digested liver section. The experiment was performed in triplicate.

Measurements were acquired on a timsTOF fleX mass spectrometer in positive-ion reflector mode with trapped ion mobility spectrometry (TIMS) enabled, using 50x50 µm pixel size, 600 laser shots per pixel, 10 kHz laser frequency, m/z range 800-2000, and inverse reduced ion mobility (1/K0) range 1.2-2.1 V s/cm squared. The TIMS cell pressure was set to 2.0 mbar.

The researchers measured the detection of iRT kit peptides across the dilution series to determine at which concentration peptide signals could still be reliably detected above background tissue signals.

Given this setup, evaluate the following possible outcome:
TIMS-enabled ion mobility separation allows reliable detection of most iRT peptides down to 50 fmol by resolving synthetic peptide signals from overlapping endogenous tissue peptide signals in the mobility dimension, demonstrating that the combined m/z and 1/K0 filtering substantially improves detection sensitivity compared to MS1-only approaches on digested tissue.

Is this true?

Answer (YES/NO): NO